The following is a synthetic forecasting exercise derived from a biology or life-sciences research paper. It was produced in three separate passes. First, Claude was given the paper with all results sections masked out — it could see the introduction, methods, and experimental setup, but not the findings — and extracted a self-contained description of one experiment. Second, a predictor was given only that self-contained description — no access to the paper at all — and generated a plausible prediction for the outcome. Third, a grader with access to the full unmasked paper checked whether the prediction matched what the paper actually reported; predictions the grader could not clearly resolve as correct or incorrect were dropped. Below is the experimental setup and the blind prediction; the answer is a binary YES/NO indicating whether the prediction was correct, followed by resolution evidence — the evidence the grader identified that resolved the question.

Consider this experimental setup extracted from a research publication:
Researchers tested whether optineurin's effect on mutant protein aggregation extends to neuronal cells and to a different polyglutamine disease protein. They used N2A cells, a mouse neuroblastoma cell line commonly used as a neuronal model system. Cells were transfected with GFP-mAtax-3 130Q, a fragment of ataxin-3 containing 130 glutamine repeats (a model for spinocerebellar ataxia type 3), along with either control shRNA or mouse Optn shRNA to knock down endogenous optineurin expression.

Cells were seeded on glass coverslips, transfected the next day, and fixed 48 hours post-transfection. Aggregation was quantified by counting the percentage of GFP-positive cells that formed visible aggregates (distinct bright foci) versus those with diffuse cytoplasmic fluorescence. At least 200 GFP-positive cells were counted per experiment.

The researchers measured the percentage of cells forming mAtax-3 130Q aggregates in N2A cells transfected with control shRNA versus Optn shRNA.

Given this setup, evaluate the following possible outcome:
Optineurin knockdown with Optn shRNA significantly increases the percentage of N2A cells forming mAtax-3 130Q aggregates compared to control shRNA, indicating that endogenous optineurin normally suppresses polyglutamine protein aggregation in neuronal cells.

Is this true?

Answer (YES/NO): NO